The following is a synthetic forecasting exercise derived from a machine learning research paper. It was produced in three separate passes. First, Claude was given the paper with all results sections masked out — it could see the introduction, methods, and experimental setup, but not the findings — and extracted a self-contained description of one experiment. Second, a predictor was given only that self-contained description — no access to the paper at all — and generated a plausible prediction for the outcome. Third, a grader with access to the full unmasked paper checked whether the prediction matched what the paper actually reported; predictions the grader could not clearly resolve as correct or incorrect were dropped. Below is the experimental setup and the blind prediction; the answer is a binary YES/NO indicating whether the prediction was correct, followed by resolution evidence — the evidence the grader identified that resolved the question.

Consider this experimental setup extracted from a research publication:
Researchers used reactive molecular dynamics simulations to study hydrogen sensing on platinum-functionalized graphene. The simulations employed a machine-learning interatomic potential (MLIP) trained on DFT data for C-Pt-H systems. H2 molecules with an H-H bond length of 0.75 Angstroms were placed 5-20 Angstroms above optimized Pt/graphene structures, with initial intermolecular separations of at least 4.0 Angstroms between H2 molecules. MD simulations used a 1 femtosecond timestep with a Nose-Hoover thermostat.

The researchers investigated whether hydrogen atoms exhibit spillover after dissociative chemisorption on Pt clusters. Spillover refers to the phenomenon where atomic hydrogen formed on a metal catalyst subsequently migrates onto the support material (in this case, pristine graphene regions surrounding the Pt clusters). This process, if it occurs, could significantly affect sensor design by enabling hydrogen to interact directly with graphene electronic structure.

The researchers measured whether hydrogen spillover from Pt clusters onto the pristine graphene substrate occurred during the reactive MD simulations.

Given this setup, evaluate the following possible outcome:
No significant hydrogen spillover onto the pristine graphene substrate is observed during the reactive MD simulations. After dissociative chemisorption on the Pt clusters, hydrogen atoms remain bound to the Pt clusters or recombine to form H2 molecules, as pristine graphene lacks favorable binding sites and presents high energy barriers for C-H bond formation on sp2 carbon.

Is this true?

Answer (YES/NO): YES